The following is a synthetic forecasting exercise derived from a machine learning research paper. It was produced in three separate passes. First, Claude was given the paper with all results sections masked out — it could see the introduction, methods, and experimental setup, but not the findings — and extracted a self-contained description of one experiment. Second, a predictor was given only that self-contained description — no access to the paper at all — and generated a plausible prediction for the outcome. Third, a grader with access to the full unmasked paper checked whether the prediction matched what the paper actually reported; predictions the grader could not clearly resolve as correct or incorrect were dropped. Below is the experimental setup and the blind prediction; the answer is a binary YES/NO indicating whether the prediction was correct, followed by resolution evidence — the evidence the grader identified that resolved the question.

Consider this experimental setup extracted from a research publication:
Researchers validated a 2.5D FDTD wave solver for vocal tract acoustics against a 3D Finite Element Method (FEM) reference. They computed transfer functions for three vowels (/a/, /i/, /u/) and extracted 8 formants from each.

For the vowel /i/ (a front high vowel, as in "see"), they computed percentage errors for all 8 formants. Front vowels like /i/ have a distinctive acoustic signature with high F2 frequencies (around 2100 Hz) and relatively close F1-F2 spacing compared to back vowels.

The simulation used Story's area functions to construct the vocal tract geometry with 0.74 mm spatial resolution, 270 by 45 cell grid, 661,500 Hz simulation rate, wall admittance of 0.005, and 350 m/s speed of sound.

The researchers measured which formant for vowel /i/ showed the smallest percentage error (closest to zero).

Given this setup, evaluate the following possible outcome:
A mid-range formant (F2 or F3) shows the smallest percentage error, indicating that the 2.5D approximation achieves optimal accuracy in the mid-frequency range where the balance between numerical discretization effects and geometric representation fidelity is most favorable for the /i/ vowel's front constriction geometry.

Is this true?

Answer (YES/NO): NO